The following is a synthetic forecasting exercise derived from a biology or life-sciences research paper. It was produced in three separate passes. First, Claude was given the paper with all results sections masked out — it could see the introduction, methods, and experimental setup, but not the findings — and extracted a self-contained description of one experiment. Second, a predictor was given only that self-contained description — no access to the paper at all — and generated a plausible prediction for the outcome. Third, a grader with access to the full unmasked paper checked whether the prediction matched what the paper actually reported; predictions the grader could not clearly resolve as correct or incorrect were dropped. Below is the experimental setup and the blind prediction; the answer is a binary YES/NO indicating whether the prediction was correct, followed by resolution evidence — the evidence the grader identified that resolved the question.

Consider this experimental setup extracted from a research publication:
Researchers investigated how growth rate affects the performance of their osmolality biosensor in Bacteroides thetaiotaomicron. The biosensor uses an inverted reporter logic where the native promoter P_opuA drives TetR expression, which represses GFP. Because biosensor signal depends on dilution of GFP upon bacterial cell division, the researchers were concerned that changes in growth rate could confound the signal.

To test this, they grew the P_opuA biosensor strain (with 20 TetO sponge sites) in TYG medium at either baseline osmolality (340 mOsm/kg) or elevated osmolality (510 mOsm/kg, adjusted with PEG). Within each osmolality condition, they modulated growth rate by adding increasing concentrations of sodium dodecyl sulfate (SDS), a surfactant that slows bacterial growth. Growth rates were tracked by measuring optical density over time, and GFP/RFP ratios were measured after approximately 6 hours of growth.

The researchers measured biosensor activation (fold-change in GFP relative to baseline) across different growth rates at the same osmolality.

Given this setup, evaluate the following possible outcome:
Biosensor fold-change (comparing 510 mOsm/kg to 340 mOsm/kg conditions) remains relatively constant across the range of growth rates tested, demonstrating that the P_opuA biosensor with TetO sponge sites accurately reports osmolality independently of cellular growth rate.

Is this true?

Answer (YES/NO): YES